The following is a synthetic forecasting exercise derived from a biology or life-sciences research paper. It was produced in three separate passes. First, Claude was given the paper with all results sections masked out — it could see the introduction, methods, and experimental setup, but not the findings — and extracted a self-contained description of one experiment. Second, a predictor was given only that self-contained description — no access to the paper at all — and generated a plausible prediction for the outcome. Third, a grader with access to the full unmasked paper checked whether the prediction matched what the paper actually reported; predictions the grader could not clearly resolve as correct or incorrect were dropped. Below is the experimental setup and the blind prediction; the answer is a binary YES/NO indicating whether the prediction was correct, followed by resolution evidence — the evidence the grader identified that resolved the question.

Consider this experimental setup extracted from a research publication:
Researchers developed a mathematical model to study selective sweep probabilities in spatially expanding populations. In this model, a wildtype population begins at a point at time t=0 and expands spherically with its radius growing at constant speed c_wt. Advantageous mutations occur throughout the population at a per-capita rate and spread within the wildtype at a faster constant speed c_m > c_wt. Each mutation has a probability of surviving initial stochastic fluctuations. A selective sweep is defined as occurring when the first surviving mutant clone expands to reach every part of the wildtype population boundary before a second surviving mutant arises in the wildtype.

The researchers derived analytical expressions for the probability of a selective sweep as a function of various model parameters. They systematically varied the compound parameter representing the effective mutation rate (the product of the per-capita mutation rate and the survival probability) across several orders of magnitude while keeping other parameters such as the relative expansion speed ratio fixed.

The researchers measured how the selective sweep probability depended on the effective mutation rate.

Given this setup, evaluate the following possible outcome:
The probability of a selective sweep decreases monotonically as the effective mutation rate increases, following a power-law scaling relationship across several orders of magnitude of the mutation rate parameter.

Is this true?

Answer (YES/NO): NO